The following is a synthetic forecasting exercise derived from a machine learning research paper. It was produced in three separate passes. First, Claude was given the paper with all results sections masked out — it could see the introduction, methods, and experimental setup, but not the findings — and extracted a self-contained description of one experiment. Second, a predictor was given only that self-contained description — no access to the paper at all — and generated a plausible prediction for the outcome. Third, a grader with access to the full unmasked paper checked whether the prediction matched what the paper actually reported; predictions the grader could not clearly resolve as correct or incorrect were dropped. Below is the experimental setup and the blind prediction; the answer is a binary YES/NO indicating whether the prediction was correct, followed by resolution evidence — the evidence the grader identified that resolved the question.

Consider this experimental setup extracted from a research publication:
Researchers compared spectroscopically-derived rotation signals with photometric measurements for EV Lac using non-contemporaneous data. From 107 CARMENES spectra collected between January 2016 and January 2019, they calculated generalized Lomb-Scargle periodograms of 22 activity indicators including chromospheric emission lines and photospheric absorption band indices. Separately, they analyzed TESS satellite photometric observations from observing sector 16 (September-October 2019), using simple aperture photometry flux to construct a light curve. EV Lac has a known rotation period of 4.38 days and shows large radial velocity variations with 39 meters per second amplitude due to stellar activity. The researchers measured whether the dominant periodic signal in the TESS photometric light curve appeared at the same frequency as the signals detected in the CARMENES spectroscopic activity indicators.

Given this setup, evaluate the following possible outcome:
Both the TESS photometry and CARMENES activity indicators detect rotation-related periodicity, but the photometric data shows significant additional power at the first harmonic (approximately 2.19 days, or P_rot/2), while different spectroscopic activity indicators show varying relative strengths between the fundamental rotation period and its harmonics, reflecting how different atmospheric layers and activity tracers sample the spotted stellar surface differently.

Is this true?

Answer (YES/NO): NO